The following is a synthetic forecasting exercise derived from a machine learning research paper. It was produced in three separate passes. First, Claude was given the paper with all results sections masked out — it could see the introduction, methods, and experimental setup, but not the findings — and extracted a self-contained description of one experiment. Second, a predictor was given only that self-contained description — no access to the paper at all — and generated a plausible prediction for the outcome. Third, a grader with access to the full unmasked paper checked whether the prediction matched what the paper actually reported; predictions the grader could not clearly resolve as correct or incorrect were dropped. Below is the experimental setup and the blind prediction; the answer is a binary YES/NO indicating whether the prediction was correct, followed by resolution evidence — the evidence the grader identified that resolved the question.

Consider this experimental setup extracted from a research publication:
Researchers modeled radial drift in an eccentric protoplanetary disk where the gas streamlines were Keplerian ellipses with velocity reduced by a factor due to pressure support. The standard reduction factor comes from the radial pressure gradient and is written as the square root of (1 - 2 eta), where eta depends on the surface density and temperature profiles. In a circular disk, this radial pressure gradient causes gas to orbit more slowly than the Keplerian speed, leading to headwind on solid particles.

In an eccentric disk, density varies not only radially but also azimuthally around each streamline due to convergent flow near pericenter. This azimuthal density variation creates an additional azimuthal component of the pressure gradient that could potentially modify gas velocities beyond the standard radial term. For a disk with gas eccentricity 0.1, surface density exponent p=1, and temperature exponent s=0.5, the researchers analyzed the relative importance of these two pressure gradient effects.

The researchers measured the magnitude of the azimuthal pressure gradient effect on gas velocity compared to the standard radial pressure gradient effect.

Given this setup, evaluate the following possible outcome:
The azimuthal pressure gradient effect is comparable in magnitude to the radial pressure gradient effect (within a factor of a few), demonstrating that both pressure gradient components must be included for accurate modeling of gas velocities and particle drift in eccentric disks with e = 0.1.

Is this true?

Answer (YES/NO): NO